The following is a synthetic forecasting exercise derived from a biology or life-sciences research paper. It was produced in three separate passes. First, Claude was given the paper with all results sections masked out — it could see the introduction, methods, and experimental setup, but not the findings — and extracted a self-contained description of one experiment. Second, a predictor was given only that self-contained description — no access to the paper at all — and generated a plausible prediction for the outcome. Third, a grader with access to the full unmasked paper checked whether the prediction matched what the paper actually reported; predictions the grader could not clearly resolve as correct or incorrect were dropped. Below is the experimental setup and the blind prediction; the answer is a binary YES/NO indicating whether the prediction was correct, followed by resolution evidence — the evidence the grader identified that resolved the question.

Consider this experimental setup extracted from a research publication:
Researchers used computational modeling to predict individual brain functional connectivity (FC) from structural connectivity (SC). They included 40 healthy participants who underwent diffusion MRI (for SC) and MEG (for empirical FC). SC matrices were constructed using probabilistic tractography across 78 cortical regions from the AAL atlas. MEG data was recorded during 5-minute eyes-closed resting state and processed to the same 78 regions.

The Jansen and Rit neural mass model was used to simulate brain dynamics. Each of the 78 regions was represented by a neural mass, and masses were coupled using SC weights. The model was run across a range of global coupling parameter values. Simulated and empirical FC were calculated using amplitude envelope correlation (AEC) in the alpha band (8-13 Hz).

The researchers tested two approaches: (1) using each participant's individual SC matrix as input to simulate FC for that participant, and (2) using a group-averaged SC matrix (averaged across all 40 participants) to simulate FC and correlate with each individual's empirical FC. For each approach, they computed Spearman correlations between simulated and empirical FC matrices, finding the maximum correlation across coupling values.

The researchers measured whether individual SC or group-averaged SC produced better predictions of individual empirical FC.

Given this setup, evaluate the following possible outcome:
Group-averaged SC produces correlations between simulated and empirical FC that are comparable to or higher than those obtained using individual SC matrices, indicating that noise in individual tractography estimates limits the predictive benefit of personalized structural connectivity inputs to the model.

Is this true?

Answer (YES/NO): NO